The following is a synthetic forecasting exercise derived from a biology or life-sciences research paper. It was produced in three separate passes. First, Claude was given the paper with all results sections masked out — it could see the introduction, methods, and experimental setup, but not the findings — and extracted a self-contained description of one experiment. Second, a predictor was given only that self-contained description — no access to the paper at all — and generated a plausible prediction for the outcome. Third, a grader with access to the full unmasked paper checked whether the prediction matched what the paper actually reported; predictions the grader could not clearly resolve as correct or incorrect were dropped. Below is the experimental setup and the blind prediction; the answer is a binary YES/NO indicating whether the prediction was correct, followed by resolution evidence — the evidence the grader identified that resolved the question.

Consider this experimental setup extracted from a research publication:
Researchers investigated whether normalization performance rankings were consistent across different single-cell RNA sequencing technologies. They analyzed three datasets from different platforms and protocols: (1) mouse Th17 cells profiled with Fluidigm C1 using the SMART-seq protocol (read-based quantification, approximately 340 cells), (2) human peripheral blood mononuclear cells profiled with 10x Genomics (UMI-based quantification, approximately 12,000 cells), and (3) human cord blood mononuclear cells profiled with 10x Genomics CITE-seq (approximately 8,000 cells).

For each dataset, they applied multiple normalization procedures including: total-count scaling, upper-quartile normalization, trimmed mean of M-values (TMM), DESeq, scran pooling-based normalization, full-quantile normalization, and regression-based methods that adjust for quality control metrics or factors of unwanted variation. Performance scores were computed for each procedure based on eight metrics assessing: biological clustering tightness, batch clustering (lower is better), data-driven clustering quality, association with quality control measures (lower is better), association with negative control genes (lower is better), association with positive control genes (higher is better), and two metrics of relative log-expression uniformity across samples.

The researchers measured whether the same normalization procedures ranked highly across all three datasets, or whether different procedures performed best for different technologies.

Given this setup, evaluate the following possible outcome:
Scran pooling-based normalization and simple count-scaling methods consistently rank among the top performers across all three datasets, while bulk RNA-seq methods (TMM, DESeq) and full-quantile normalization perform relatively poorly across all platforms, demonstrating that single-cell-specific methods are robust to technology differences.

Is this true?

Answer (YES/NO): NO